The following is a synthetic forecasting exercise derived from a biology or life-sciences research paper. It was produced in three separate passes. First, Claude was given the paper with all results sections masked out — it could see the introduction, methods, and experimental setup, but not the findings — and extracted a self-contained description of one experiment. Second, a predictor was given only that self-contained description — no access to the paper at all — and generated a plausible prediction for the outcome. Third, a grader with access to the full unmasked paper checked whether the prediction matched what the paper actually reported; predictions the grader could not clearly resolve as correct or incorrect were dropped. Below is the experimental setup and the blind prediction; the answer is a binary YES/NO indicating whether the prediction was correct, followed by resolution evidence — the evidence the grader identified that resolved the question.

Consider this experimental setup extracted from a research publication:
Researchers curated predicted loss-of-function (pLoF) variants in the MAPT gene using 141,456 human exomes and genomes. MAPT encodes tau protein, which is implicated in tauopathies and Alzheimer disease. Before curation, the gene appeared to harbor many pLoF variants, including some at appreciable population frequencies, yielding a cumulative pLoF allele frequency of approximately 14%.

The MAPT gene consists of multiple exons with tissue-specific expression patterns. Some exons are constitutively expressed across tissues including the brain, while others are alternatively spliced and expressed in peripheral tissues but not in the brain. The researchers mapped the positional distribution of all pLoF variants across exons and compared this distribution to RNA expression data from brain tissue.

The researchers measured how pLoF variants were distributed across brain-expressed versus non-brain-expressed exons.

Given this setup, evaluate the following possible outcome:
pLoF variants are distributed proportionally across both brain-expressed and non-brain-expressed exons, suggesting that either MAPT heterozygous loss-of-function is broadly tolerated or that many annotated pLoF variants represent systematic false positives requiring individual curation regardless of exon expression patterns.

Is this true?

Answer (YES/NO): NO